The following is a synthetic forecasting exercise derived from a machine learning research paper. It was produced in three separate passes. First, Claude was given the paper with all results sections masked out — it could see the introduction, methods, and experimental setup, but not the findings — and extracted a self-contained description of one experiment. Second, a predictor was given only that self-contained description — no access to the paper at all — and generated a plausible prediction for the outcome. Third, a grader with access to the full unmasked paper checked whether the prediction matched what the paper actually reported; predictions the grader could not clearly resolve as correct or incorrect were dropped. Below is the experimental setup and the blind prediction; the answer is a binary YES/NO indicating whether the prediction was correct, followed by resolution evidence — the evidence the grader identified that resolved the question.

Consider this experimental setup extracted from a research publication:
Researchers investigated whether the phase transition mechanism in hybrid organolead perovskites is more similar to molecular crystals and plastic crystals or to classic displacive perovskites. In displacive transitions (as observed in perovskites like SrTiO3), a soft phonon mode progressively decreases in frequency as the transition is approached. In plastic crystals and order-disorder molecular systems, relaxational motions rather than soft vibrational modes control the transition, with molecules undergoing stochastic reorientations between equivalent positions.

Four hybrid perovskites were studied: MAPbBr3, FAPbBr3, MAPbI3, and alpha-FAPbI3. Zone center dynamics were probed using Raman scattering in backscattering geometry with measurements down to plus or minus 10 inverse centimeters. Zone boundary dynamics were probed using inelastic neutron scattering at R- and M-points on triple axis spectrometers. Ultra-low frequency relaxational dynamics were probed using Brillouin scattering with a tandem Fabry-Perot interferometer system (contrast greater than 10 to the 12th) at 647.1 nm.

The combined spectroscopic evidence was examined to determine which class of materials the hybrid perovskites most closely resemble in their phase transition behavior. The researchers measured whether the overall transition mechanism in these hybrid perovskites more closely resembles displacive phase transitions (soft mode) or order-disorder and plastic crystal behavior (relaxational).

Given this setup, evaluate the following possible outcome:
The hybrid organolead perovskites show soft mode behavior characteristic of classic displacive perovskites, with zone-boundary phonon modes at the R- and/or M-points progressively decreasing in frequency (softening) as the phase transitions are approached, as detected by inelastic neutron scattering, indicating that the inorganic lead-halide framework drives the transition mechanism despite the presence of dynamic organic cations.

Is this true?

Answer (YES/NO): NO